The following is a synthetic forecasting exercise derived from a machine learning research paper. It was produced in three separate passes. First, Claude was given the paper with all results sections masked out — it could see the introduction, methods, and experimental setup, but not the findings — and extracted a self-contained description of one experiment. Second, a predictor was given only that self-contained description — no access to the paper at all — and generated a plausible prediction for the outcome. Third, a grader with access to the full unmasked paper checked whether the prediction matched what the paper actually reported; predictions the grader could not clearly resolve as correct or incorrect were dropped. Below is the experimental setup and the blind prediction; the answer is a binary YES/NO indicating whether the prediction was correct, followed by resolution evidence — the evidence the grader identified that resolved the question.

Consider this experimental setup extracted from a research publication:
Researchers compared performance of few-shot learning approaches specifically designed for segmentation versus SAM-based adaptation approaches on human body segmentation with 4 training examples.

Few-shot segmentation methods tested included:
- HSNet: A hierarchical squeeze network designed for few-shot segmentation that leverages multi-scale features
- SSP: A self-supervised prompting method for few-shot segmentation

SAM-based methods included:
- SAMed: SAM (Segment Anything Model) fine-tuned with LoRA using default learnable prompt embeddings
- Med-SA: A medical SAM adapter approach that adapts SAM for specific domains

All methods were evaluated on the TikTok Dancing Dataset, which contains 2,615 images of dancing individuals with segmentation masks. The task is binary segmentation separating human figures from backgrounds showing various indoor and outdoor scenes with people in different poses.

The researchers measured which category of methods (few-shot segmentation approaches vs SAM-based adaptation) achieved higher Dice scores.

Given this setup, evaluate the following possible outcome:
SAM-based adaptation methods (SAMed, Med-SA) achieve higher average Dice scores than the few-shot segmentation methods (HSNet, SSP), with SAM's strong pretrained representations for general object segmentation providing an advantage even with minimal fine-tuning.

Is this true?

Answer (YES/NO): YES